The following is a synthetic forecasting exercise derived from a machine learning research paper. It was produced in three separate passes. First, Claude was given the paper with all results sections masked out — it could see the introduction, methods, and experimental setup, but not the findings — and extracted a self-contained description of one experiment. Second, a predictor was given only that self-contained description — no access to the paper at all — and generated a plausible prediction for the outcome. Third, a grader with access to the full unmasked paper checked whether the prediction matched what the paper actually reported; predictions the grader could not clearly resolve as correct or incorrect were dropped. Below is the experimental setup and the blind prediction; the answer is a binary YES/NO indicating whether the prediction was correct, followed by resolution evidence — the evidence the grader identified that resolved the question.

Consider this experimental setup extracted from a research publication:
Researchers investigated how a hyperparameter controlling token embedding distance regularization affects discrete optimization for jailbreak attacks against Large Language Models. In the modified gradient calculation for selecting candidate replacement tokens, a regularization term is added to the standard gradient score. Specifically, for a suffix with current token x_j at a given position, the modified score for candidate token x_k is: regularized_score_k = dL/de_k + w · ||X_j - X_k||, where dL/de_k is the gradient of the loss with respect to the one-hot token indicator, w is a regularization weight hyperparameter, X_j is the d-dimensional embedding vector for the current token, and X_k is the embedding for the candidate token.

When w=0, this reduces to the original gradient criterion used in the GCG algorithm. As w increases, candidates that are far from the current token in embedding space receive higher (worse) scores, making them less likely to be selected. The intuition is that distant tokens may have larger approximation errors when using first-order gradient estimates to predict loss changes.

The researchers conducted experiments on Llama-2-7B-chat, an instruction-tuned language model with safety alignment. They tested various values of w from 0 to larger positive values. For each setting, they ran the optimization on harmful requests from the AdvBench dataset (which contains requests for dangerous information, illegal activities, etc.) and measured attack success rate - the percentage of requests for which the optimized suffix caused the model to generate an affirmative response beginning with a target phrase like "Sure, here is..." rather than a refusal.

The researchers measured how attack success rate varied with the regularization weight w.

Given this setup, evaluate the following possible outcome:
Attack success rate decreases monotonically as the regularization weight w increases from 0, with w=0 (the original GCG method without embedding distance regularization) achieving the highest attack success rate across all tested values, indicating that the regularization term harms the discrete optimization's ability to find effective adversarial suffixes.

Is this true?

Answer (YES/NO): NO